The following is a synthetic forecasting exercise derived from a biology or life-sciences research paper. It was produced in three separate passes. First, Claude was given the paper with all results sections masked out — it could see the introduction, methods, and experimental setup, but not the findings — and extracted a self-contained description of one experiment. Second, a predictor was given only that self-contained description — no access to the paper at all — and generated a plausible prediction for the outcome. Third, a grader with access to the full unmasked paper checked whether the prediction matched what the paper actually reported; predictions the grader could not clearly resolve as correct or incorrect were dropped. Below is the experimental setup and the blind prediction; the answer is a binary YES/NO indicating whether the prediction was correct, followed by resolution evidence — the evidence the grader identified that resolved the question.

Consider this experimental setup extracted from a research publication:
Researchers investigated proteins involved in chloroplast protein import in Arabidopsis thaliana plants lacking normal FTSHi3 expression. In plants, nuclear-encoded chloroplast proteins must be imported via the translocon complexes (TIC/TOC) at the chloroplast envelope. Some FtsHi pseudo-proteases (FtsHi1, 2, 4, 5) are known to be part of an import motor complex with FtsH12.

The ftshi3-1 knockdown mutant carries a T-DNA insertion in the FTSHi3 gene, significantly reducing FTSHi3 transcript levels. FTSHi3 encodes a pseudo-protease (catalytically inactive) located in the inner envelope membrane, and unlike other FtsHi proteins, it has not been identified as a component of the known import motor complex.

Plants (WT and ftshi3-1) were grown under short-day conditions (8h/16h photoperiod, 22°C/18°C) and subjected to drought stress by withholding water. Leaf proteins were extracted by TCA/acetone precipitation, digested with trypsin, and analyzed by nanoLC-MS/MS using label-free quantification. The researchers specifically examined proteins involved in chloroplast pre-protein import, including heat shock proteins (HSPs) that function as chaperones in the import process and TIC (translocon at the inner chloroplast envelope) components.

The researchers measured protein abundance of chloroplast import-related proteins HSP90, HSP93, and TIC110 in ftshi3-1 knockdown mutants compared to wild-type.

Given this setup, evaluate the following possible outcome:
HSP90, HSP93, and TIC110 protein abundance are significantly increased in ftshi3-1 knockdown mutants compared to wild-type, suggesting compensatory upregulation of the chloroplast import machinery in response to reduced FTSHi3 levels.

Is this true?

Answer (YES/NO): YES